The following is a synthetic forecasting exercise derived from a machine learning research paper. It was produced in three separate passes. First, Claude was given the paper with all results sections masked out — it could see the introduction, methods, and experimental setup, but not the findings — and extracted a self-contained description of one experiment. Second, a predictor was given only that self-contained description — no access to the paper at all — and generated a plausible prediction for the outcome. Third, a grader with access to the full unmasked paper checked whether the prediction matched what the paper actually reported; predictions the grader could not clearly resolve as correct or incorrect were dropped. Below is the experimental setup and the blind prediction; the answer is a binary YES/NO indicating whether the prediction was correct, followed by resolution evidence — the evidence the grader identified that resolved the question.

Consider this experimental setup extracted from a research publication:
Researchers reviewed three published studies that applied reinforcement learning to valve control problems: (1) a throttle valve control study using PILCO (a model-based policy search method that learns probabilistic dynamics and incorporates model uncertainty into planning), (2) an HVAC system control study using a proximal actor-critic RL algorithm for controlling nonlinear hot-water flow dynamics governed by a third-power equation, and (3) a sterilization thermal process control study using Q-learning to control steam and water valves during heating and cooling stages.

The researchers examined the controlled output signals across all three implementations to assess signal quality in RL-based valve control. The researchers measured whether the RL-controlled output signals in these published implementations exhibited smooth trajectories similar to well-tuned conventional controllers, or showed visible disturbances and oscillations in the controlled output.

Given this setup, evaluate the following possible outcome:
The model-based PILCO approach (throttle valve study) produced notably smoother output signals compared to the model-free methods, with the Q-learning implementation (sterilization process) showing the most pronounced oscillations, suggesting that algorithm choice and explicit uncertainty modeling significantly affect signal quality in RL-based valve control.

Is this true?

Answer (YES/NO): NO